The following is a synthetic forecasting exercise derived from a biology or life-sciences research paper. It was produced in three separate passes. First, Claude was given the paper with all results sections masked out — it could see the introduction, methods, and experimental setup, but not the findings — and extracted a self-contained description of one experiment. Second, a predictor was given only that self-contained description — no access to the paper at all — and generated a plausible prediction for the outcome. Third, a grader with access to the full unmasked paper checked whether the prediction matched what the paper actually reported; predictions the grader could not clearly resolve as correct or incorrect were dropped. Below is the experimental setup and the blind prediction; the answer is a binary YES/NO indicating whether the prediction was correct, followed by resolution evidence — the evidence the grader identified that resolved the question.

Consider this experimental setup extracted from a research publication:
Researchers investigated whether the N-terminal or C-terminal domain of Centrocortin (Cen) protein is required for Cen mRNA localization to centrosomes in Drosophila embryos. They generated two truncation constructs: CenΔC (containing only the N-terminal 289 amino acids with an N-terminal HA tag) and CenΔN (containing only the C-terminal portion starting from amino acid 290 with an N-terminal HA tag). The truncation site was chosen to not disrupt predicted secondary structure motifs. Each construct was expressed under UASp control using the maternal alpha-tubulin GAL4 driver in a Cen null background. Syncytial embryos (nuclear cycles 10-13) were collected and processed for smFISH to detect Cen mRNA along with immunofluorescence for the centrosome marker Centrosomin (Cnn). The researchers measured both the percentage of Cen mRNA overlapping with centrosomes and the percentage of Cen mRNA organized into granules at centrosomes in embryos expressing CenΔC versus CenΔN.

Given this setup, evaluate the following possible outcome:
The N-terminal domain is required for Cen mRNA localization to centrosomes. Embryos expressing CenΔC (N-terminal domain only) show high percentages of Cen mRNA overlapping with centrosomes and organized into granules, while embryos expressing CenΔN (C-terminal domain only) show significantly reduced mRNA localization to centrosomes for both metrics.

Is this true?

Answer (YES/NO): NO